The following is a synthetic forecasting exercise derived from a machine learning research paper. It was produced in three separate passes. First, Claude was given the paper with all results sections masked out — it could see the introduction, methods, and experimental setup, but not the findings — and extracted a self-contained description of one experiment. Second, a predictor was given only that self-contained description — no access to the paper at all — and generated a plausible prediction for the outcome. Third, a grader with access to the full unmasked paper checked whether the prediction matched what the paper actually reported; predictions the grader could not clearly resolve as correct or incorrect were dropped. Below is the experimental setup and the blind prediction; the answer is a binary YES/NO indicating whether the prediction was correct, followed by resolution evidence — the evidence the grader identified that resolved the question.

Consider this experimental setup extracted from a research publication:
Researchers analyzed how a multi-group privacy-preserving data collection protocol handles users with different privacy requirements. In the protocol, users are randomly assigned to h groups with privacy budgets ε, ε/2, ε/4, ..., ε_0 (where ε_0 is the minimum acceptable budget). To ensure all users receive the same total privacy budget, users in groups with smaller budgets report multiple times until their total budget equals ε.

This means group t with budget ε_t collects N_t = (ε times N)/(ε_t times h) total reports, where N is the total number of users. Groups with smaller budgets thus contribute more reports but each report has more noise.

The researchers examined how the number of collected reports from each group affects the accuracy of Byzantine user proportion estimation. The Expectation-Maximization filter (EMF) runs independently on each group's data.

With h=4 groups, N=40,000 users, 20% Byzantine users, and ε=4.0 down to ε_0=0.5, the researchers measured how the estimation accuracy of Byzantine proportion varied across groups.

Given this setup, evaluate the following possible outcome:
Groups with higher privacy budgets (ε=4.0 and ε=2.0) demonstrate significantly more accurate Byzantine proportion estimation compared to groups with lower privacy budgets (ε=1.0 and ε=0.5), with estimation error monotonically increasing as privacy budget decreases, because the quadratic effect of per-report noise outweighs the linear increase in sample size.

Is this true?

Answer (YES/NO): NO